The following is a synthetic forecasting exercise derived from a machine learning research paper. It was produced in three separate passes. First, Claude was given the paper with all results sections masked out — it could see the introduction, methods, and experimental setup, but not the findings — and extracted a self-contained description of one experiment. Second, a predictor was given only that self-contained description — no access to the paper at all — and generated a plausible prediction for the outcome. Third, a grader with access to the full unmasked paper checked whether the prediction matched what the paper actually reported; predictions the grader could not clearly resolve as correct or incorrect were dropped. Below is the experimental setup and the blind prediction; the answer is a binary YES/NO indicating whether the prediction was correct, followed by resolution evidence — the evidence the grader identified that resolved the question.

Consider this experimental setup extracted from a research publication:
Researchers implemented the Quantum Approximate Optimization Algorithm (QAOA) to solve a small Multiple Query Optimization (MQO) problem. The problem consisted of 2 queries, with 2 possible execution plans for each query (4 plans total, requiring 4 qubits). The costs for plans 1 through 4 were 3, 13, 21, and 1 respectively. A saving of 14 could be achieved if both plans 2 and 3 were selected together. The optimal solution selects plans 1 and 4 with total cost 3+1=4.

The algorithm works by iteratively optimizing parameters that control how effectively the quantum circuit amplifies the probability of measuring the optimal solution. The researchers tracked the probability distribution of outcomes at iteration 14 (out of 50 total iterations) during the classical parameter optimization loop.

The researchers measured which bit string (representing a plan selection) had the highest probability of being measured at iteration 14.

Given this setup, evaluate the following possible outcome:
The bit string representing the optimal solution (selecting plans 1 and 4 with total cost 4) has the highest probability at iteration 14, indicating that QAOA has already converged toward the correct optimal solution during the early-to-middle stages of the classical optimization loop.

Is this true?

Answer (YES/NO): NO